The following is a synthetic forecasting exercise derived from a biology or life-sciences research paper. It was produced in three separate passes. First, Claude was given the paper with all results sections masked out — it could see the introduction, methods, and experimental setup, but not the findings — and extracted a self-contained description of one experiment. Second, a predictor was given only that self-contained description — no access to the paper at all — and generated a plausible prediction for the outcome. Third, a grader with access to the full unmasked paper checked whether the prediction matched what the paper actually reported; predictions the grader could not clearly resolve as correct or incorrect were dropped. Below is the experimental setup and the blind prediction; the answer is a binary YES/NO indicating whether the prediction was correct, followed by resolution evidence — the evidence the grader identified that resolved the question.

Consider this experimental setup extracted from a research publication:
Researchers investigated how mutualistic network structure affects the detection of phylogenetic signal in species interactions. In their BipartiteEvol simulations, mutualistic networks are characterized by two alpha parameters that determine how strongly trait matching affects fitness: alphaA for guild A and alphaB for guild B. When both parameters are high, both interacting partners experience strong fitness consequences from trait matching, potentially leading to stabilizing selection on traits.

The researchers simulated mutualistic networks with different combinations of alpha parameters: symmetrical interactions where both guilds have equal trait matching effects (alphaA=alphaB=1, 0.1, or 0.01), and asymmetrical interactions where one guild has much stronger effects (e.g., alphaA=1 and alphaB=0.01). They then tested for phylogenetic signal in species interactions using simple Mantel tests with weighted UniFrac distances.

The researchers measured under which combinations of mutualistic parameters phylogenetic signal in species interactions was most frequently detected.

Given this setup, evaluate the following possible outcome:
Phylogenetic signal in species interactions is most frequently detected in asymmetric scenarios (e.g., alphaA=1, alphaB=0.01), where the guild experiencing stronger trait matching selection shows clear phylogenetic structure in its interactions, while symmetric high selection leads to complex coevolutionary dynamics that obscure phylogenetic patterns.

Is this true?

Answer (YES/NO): YES